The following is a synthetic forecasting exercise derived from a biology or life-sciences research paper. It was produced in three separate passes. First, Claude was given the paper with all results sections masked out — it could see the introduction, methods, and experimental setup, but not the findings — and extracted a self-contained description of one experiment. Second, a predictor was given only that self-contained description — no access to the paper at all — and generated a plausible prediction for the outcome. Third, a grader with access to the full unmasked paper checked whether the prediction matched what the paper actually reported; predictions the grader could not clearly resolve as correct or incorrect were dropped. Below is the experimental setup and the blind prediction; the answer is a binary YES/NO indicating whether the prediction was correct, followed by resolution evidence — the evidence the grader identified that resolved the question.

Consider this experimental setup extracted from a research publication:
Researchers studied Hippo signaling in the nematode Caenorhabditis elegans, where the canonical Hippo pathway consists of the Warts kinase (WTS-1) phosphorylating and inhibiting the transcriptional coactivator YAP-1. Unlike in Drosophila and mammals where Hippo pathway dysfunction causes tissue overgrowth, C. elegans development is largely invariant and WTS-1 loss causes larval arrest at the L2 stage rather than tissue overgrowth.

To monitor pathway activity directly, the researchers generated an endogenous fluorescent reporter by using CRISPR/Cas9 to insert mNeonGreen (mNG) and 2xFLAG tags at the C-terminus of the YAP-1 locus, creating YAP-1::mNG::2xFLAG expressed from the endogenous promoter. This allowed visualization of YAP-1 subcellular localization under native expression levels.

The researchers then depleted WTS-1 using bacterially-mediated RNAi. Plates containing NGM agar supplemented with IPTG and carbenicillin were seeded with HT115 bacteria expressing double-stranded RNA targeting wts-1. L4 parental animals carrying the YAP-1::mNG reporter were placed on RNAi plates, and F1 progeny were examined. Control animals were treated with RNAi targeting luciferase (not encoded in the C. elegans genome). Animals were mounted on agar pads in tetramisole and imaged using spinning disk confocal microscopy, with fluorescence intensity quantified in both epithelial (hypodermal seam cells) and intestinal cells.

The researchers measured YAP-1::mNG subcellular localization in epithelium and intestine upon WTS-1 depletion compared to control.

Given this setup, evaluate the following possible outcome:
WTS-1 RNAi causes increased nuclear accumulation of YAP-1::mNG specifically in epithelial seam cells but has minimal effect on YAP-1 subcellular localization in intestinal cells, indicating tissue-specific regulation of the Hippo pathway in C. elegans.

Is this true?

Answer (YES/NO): NO